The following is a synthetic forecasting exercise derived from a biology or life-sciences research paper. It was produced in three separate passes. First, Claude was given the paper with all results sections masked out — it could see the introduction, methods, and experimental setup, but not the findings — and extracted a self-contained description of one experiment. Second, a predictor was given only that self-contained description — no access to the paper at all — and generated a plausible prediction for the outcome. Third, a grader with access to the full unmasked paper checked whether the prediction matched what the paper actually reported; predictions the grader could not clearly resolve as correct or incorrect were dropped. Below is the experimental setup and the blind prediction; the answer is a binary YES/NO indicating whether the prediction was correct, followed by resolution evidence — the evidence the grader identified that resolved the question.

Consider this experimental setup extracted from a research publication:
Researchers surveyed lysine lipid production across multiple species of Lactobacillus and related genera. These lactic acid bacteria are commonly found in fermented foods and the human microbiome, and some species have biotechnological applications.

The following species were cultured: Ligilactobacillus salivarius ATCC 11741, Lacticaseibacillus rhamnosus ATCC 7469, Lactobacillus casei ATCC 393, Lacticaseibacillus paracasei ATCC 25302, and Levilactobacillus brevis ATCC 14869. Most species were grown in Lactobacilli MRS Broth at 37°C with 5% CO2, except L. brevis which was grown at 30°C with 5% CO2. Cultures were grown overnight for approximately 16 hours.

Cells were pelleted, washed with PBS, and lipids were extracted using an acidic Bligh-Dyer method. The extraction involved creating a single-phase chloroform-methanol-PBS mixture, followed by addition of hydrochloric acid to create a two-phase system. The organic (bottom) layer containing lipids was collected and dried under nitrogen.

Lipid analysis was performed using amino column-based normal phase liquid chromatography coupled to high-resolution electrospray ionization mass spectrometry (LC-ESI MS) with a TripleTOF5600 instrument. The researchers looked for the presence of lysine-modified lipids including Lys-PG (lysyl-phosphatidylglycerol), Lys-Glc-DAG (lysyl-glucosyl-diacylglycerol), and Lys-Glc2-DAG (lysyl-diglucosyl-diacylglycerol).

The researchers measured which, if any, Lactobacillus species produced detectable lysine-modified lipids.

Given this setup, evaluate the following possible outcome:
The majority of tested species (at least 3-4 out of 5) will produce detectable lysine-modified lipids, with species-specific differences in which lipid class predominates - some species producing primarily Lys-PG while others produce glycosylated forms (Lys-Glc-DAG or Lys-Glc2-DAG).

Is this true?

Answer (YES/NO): NO